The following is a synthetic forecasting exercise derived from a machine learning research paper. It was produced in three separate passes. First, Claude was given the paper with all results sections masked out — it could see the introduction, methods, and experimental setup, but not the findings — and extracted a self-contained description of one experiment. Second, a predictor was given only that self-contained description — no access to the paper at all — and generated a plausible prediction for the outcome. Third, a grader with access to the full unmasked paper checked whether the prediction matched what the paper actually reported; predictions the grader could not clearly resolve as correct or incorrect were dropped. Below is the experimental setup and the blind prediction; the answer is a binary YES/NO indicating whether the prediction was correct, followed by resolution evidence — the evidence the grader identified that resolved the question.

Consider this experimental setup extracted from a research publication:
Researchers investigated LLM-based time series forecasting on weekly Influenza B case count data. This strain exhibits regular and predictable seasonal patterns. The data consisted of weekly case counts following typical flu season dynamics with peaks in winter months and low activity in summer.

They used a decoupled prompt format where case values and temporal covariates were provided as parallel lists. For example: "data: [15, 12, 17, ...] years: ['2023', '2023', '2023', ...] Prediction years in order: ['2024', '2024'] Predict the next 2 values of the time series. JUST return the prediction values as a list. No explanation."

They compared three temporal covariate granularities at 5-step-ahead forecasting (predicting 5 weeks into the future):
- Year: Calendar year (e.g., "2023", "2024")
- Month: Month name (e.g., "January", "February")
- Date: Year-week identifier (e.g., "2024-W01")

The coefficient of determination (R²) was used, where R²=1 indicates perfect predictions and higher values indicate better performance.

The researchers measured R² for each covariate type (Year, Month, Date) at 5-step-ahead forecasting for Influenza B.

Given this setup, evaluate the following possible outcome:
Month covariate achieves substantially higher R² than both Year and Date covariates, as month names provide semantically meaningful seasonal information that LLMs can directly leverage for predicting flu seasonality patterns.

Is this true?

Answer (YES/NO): NO